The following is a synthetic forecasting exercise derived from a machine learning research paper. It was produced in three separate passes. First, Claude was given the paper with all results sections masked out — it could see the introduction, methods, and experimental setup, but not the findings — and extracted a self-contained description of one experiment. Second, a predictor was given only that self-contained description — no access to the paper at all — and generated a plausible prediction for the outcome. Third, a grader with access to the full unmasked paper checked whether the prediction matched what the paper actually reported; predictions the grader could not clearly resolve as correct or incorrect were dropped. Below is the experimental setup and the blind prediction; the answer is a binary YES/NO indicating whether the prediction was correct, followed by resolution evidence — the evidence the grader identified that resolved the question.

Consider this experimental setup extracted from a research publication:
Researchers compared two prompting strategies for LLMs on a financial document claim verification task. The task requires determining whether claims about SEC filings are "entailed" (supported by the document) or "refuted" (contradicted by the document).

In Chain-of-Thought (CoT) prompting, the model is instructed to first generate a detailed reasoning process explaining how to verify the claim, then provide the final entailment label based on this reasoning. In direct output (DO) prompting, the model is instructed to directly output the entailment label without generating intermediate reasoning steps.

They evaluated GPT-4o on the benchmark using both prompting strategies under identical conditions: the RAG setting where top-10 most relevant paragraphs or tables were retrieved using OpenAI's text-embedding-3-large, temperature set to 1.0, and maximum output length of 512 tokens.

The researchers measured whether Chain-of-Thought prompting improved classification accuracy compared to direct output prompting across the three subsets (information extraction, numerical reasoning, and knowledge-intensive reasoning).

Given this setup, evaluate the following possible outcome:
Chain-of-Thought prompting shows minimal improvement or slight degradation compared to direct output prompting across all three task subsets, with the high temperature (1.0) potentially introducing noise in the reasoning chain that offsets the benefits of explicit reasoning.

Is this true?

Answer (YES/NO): NO